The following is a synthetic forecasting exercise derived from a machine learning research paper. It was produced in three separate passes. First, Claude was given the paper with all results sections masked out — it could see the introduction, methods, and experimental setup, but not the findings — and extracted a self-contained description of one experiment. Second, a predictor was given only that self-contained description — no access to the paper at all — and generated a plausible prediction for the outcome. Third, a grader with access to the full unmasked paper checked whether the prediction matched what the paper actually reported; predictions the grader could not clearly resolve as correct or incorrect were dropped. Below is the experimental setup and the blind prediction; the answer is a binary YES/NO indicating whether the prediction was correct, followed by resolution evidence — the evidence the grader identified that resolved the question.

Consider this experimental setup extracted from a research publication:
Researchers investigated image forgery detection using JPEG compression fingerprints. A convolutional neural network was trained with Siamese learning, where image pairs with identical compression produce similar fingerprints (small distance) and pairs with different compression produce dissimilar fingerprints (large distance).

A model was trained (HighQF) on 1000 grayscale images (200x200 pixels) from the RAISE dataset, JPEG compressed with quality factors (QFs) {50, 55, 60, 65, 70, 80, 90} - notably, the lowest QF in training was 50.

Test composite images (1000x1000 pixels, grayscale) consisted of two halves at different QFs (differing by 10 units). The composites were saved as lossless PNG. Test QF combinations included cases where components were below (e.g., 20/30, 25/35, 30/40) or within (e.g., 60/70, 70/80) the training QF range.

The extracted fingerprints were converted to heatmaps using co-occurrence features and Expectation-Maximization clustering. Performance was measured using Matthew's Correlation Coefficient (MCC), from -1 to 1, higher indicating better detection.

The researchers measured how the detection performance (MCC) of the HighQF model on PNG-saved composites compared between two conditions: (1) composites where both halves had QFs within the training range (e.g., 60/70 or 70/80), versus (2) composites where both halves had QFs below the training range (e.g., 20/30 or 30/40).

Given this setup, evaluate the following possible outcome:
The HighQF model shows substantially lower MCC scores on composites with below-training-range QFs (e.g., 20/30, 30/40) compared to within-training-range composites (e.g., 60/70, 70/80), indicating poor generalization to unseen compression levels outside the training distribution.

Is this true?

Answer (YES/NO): NO